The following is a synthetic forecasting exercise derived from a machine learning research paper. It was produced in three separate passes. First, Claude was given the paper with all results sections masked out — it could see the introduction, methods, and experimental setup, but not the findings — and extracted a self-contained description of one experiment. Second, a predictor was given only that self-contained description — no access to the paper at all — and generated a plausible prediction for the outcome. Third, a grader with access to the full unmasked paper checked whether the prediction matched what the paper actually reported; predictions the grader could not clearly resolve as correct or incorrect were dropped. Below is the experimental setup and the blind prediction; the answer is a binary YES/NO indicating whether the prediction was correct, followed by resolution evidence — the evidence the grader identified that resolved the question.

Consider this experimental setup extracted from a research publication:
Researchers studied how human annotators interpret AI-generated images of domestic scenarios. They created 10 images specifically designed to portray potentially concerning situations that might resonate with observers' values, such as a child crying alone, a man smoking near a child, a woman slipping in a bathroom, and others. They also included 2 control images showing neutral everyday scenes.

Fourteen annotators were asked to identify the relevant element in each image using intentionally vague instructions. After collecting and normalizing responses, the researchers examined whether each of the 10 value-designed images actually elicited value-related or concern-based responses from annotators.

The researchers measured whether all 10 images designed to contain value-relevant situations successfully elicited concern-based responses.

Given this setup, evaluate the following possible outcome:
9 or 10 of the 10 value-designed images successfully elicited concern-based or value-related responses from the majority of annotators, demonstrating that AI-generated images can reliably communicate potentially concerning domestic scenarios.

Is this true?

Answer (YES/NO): NO